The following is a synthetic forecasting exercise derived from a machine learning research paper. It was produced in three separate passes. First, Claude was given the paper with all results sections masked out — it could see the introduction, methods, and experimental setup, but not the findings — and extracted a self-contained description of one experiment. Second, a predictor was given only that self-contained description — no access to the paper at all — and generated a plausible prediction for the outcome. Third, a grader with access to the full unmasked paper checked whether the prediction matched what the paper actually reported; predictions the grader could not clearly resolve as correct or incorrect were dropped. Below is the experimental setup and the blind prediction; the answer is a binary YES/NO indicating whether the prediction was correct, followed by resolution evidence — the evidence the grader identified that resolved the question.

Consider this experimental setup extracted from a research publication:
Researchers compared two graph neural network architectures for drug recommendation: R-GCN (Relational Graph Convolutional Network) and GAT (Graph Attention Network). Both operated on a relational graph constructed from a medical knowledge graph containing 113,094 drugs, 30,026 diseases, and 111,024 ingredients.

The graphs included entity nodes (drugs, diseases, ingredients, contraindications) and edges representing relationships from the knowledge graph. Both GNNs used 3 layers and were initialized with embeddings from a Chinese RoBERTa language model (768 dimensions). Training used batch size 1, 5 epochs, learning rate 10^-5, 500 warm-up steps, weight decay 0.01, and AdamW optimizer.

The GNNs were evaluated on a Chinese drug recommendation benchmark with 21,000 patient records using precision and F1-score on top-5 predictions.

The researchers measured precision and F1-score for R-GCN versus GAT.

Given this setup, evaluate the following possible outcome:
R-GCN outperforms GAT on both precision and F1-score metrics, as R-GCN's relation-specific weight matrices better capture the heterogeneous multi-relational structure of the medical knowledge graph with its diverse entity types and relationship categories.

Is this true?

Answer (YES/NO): NO